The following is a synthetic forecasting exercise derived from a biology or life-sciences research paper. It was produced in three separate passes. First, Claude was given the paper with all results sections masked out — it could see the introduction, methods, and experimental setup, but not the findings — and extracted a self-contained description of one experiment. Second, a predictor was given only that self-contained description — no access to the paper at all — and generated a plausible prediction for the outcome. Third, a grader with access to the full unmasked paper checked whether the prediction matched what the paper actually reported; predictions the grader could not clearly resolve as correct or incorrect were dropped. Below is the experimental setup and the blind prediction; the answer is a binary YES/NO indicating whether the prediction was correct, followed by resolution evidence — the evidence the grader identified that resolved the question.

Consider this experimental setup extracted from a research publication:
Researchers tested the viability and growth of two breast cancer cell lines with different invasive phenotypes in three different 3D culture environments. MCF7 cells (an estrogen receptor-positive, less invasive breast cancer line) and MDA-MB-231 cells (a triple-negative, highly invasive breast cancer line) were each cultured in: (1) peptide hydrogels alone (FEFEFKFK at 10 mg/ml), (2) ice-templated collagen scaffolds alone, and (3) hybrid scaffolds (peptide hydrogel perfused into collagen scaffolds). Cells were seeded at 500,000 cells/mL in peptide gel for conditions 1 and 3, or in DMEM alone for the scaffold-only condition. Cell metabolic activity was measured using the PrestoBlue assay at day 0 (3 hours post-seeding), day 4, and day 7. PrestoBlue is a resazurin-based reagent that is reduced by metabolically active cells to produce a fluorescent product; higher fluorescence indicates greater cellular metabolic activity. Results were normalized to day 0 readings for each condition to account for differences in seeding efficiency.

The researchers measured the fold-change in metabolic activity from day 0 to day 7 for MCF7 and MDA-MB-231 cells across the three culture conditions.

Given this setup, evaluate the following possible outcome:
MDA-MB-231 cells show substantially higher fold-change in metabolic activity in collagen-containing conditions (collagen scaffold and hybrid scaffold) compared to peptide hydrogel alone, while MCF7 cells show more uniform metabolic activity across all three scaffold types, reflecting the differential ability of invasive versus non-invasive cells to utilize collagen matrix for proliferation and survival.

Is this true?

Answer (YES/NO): YES